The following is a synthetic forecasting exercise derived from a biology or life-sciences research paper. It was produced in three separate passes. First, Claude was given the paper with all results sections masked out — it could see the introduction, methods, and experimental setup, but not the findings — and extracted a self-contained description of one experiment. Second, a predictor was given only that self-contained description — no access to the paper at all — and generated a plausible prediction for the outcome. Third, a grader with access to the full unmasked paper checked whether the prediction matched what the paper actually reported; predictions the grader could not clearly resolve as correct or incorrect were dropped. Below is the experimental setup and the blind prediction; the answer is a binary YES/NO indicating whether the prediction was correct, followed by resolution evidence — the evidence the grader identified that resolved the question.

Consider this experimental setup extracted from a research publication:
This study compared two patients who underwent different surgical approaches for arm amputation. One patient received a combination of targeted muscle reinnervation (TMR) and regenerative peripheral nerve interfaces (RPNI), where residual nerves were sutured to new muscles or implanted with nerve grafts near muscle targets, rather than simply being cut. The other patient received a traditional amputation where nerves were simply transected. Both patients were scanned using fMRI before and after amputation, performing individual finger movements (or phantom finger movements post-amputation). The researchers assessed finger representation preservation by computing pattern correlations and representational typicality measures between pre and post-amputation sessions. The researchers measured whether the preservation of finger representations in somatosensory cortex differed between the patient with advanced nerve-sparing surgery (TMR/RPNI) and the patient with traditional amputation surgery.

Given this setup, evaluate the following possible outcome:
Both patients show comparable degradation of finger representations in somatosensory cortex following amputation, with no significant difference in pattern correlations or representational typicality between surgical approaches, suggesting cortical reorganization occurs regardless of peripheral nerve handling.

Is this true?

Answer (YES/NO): NO